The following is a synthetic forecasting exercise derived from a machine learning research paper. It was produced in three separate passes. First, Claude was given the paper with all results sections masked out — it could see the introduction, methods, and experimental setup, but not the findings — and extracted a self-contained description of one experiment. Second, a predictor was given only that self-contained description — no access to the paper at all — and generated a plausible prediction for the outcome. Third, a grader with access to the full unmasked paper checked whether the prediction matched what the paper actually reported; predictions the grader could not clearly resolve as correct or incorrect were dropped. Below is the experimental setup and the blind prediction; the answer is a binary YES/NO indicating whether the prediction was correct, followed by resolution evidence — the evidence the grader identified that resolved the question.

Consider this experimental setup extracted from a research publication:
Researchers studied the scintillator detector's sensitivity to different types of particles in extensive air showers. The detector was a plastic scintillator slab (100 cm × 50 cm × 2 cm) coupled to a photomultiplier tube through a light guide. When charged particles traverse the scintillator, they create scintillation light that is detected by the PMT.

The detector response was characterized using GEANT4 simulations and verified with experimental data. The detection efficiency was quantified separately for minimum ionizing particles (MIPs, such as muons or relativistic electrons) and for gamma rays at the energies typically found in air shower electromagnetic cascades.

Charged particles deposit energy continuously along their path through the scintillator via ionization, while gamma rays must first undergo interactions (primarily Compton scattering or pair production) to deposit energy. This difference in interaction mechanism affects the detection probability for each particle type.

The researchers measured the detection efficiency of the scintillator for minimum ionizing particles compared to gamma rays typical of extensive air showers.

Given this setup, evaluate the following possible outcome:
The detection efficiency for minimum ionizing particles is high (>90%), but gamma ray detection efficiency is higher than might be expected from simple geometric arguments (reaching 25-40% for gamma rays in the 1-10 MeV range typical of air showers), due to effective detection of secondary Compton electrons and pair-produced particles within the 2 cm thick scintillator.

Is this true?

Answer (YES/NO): NO